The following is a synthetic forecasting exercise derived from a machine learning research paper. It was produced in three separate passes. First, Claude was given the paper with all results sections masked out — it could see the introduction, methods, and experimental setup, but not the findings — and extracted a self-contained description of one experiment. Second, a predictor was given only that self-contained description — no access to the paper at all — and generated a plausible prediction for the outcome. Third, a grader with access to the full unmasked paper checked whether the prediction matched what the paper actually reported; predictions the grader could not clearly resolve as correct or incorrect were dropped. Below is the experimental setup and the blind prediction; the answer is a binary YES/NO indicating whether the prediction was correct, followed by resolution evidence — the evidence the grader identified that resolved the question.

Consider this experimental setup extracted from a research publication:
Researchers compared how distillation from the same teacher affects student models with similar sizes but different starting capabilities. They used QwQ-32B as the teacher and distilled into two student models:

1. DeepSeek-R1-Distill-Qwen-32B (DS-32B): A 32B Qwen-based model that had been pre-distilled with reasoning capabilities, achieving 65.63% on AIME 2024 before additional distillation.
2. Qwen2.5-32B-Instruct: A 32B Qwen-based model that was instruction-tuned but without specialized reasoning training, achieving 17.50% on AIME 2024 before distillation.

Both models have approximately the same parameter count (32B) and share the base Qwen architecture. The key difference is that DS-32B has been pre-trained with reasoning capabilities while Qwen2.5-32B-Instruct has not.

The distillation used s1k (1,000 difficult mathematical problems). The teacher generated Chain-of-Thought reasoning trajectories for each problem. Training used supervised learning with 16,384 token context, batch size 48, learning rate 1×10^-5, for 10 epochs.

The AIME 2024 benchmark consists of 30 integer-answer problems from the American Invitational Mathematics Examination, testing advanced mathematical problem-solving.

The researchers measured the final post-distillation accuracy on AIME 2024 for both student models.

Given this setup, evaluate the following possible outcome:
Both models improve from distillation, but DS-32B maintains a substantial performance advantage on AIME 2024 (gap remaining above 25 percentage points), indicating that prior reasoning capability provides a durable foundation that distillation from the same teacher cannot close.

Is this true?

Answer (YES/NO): NO